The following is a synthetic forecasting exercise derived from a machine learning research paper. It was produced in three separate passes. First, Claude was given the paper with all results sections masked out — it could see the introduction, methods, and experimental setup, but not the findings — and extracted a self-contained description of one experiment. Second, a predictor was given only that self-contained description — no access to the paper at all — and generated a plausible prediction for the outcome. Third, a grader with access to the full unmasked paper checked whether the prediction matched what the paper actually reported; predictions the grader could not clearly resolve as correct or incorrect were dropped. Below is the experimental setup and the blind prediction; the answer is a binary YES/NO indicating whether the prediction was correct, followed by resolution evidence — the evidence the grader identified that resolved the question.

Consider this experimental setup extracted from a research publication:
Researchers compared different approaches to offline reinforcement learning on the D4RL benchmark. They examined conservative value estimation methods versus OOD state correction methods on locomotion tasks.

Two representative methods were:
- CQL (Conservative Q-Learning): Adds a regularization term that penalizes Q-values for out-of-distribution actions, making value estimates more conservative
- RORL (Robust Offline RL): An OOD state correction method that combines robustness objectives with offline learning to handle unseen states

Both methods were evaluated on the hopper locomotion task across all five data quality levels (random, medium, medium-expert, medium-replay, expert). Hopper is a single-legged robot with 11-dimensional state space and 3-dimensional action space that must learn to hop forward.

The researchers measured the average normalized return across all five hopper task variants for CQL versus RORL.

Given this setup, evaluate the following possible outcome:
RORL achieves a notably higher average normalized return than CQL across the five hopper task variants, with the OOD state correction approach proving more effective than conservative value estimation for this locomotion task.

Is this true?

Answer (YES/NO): YES